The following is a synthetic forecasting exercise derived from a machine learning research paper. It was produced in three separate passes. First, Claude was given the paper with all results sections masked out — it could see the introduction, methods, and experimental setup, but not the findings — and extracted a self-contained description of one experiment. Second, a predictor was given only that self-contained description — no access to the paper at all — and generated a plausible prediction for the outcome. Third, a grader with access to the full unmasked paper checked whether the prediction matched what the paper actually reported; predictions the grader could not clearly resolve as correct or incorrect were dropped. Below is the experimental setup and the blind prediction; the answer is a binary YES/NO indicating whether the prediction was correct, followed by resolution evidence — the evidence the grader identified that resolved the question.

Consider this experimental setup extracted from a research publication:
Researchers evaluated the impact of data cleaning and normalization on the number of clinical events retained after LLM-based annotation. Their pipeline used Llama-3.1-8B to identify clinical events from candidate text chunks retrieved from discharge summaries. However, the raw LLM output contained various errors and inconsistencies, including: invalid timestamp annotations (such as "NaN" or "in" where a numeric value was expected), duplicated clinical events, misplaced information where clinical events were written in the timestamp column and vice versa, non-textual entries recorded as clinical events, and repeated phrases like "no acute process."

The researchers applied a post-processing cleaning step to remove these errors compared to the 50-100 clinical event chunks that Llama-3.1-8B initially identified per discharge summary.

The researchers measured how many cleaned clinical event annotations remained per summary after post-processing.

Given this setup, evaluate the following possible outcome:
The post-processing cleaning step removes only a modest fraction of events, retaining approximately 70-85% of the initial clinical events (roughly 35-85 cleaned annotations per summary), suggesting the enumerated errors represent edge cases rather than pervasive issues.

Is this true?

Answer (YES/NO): NO